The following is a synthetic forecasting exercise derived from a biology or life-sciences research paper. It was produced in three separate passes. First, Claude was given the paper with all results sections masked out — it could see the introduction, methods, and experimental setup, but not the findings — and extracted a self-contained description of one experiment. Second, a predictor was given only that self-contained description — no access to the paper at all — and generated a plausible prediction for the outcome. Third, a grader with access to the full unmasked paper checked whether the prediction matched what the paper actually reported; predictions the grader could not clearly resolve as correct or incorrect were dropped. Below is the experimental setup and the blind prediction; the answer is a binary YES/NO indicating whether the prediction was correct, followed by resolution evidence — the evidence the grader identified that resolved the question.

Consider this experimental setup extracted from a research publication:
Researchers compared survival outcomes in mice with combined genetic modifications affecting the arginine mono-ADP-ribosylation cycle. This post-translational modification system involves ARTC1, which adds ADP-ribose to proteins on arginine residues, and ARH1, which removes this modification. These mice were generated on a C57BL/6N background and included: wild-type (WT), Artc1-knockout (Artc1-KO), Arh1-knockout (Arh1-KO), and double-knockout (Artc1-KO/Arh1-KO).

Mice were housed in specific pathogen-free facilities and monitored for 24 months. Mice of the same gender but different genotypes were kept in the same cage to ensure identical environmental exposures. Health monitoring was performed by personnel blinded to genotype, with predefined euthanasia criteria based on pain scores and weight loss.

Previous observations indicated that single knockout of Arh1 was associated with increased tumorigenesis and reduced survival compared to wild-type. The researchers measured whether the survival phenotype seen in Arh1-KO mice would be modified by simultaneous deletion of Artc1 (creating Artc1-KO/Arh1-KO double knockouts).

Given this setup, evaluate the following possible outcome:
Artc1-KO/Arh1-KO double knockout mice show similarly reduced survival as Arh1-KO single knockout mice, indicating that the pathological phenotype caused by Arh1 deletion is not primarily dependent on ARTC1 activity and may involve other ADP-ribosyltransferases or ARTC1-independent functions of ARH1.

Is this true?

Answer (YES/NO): NO